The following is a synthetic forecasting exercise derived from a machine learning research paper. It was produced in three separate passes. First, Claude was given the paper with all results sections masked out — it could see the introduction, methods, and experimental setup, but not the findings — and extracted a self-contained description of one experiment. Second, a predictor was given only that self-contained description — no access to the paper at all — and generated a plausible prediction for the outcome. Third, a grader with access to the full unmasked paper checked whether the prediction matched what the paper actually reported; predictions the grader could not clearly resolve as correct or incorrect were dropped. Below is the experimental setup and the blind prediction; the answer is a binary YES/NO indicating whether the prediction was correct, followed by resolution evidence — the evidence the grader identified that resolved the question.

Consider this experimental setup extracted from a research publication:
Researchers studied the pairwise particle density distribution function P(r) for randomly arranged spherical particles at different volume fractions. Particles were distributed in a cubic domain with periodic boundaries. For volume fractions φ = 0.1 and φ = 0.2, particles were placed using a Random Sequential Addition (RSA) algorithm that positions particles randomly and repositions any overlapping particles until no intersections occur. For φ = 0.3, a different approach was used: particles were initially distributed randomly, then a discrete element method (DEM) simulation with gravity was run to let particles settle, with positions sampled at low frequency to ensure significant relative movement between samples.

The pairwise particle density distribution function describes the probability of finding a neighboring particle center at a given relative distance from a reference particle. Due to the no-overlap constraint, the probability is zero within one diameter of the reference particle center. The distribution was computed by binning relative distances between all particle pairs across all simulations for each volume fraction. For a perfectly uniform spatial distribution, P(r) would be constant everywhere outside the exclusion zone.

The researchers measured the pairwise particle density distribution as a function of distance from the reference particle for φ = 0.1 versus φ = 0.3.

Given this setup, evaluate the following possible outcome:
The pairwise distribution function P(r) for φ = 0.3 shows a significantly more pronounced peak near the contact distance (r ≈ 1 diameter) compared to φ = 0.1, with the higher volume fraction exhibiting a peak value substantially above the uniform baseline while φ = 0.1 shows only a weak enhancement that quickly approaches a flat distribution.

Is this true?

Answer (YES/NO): NO